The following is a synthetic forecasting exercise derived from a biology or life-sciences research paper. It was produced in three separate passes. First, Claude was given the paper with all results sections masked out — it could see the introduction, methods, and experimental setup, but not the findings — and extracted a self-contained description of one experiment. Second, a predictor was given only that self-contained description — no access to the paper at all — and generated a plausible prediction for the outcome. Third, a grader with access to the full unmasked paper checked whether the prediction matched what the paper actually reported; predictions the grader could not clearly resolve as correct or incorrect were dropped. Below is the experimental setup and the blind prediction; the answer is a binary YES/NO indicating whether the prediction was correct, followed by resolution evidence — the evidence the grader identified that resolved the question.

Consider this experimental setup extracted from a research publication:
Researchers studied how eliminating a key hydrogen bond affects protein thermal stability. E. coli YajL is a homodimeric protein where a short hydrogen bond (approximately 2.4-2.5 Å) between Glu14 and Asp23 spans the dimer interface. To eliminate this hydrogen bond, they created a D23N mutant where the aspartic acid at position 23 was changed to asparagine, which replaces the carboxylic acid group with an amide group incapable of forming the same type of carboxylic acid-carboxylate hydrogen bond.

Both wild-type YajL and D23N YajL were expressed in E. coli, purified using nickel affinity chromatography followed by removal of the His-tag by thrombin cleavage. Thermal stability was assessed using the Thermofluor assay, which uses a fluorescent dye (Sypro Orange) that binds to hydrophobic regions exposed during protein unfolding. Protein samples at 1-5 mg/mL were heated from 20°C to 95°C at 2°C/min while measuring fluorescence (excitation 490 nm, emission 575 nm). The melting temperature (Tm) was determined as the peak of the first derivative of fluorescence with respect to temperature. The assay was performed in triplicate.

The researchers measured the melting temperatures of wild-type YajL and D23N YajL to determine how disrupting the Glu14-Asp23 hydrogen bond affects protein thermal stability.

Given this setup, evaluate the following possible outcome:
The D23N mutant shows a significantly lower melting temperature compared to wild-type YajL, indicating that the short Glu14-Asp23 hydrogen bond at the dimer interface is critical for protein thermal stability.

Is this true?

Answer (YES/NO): YES